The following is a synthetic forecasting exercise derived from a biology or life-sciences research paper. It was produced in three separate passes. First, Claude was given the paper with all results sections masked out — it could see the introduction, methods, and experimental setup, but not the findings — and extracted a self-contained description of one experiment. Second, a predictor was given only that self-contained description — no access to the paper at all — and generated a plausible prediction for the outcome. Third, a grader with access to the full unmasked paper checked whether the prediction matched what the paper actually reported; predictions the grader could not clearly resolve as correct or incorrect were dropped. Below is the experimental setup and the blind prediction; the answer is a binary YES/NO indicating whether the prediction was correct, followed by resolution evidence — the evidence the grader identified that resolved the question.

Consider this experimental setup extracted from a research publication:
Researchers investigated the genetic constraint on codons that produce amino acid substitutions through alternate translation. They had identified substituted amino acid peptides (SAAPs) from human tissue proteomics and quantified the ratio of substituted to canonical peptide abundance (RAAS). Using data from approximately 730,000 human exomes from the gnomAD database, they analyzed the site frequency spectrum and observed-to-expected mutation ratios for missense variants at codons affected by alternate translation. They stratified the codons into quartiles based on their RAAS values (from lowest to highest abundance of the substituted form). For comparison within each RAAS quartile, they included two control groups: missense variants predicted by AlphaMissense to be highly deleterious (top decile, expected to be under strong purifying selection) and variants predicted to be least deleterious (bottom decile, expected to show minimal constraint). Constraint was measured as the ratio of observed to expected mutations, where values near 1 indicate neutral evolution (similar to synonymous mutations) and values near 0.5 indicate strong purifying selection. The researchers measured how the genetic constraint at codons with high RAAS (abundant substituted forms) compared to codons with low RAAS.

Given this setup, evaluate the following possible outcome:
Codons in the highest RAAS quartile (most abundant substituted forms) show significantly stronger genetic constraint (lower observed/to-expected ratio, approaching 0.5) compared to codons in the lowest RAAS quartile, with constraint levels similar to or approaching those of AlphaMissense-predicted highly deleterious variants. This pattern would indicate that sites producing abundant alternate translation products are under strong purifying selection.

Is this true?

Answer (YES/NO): NO